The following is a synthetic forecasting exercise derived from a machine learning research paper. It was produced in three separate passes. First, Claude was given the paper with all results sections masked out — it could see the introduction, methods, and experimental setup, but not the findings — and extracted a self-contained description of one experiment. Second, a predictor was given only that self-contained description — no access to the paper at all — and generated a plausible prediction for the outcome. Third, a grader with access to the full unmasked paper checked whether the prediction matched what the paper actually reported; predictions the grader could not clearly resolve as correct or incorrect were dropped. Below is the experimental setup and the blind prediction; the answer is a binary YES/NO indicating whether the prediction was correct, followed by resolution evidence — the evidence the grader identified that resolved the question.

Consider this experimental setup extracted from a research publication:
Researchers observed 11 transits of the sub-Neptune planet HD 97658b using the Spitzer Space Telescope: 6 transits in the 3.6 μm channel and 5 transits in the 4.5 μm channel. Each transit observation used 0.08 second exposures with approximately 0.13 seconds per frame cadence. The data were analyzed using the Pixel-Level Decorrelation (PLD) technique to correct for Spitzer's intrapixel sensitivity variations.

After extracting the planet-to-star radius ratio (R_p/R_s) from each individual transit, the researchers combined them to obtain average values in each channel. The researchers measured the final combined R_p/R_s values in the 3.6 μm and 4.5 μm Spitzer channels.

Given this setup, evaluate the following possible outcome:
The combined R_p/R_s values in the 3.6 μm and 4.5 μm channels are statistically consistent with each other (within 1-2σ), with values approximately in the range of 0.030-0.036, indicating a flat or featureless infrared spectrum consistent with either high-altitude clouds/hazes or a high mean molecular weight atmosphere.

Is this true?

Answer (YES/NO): NO